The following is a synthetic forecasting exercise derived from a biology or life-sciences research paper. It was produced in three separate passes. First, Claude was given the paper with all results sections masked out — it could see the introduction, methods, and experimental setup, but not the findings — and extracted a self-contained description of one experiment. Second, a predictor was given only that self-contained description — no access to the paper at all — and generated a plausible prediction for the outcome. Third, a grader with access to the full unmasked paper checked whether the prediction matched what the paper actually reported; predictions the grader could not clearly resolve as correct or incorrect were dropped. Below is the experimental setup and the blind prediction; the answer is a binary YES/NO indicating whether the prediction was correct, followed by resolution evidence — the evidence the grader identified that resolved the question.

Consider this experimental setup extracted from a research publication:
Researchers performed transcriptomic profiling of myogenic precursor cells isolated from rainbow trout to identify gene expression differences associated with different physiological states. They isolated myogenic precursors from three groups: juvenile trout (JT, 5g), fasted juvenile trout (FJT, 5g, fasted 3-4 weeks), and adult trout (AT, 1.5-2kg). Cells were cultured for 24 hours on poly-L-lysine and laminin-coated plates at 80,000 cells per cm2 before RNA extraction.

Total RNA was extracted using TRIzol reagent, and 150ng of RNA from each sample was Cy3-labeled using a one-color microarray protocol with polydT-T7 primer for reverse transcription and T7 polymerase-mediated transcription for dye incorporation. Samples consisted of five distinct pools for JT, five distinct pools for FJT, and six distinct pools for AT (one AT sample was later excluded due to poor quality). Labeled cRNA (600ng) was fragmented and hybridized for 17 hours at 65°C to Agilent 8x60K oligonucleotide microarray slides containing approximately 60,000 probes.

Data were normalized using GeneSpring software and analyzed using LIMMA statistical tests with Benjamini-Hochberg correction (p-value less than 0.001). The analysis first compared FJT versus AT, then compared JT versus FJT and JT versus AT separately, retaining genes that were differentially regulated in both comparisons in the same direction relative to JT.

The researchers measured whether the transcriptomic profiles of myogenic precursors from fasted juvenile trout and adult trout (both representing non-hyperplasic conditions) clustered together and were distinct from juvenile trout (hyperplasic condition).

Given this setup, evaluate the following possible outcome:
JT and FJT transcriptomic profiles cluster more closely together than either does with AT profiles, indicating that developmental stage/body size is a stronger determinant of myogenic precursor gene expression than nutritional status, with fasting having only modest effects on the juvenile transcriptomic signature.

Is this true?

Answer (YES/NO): NO